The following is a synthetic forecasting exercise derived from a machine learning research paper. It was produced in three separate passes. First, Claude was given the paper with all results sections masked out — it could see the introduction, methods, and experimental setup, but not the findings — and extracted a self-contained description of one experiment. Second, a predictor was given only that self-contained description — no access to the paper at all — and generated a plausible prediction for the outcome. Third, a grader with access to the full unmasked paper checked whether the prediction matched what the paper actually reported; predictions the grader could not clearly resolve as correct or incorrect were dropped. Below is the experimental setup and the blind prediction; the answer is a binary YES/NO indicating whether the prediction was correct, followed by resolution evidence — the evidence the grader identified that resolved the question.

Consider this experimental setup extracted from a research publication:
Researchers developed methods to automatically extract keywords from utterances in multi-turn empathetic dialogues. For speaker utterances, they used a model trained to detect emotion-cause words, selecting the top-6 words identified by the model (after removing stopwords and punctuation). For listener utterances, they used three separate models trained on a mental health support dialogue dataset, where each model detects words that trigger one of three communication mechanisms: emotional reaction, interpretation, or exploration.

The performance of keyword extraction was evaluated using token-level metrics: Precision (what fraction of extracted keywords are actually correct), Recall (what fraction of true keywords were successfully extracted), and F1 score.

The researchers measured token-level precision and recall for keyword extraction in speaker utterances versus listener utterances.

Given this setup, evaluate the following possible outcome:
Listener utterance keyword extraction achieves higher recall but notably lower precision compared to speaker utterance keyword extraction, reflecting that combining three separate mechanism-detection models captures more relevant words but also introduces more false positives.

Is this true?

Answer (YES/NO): NO